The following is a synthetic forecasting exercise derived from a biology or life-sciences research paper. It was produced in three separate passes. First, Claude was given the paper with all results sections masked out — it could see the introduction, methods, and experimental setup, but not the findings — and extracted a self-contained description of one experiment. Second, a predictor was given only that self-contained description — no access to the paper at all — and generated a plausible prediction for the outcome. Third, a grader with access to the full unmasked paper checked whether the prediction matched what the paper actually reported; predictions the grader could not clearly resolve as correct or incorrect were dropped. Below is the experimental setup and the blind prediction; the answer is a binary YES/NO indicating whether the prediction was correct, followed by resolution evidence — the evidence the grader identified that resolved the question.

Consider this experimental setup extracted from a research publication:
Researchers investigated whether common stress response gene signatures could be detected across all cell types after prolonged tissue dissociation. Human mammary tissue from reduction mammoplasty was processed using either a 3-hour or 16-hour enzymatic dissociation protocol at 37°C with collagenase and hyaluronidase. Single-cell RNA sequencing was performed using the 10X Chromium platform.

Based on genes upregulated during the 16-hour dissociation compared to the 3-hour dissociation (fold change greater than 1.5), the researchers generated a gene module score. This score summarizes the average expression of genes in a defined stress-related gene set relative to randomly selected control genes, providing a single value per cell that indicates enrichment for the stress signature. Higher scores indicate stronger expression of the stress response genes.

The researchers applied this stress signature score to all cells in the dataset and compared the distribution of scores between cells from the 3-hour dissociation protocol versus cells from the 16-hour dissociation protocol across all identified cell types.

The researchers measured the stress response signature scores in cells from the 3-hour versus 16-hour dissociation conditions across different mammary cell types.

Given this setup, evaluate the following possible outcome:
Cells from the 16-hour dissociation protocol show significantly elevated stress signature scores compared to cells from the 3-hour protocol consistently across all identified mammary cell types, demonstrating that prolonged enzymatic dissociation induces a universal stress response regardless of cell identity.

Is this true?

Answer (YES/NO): NO